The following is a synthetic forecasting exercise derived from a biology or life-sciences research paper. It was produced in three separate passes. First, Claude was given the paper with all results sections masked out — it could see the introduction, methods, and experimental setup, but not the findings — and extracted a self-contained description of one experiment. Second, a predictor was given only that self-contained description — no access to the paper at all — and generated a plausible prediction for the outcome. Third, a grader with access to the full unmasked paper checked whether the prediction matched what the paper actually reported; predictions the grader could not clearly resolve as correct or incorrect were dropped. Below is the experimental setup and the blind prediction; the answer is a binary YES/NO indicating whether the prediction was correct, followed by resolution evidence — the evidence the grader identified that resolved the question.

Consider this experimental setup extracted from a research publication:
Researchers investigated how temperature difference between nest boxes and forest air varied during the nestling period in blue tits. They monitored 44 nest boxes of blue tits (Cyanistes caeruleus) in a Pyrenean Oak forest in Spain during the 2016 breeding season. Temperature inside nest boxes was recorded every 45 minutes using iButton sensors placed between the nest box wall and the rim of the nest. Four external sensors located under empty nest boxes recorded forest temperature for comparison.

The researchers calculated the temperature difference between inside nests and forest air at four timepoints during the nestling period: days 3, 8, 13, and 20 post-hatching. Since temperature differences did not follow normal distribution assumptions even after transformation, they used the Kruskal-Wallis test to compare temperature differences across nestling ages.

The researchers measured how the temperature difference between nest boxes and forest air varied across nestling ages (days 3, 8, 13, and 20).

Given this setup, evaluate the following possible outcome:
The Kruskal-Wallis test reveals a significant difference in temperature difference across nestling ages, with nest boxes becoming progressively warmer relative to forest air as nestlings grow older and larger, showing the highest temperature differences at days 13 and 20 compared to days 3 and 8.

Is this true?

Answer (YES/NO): NO